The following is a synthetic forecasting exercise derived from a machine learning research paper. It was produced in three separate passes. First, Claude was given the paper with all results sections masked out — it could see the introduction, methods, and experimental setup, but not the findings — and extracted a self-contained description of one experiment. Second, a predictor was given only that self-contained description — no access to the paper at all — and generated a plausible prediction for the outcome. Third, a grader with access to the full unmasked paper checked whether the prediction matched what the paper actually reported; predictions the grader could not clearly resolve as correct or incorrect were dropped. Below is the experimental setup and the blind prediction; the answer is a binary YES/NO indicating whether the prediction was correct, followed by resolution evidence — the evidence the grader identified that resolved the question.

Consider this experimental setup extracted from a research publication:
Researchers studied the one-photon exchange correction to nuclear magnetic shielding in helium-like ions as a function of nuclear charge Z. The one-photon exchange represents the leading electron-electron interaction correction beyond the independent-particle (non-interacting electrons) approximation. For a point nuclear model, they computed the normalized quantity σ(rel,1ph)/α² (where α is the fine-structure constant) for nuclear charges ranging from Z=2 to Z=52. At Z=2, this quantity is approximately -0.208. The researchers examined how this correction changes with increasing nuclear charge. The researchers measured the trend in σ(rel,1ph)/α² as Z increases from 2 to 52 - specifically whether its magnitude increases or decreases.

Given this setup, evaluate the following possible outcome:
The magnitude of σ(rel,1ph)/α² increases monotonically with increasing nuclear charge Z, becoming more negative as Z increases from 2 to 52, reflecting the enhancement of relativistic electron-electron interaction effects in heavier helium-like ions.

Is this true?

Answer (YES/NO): NO